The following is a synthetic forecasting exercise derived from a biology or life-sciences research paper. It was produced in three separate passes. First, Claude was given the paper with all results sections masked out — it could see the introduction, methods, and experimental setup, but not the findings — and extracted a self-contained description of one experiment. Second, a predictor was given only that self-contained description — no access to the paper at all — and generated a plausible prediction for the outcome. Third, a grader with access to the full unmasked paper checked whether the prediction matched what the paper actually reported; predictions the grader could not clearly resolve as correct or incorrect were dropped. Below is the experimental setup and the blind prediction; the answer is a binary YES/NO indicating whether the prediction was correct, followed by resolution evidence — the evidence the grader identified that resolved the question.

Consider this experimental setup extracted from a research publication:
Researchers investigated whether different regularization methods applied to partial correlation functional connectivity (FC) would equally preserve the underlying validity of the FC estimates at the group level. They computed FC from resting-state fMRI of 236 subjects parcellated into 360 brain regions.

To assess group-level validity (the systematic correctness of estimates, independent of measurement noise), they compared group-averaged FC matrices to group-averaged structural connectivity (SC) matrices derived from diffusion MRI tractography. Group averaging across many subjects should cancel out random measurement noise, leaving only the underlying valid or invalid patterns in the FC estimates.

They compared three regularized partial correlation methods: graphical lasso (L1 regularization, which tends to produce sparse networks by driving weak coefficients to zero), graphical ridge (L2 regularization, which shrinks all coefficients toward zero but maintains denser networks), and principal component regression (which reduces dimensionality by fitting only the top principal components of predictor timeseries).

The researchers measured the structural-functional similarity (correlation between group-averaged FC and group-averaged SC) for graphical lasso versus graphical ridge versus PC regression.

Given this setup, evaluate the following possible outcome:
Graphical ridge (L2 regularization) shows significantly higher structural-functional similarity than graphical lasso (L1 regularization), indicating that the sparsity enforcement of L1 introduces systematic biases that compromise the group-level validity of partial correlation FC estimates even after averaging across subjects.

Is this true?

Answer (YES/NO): NO